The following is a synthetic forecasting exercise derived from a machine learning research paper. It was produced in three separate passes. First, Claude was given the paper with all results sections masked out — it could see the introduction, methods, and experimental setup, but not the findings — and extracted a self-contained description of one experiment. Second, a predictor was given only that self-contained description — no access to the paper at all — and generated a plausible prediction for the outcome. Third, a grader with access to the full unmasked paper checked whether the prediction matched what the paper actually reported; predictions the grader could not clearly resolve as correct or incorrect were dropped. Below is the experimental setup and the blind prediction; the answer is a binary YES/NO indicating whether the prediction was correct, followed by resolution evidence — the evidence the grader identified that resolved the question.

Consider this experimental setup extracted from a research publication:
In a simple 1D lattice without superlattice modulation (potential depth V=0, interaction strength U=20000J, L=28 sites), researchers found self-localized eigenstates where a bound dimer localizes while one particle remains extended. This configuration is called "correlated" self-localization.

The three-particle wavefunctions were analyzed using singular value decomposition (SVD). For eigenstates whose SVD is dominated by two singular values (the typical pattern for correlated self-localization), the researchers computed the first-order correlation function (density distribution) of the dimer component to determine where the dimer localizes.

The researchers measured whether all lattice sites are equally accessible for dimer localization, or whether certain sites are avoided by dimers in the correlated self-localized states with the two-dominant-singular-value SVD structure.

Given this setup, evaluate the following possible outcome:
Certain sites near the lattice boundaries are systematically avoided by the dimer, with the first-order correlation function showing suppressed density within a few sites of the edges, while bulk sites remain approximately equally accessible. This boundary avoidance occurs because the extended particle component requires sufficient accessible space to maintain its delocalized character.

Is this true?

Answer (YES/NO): NO